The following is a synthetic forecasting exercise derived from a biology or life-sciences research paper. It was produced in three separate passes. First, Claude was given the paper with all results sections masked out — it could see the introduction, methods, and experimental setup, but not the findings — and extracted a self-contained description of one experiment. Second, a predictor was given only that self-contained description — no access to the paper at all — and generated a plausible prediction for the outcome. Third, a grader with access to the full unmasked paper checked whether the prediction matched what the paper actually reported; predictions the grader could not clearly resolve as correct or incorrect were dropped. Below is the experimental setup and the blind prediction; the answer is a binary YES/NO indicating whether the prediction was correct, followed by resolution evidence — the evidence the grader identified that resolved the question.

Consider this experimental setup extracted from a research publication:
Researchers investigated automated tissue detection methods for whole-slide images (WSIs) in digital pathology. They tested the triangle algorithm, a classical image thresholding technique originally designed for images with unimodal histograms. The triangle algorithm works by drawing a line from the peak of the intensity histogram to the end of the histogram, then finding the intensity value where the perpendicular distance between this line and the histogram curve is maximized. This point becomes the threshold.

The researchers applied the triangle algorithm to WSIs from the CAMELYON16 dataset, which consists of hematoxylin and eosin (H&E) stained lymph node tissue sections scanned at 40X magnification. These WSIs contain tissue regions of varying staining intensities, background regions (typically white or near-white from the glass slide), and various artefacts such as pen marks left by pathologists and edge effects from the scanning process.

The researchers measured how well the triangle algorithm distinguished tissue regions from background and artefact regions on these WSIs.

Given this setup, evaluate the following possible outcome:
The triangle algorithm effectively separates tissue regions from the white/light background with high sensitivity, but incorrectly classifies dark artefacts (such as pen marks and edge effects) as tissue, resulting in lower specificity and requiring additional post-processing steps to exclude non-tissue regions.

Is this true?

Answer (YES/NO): NO